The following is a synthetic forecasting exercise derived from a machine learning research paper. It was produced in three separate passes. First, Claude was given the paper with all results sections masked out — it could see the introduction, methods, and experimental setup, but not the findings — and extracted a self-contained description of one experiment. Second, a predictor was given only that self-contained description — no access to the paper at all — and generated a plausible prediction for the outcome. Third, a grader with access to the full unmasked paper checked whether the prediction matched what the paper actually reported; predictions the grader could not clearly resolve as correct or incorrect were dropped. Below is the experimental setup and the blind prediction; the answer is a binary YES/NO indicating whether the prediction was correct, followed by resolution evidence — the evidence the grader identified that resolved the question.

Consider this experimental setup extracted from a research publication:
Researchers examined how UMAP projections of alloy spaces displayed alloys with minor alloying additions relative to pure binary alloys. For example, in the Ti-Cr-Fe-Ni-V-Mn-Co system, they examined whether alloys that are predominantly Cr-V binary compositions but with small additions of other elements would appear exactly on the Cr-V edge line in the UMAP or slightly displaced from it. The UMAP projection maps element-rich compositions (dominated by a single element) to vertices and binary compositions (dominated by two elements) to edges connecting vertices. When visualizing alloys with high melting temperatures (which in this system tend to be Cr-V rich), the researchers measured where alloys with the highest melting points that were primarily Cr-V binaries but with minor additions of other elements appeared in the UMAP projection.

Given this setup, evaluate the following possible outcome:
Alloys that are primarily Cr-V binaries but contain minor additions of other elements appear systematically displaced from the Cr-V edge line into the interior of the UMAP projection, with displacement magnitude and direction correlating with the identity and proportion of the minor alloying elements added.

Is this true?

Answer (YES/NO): NO